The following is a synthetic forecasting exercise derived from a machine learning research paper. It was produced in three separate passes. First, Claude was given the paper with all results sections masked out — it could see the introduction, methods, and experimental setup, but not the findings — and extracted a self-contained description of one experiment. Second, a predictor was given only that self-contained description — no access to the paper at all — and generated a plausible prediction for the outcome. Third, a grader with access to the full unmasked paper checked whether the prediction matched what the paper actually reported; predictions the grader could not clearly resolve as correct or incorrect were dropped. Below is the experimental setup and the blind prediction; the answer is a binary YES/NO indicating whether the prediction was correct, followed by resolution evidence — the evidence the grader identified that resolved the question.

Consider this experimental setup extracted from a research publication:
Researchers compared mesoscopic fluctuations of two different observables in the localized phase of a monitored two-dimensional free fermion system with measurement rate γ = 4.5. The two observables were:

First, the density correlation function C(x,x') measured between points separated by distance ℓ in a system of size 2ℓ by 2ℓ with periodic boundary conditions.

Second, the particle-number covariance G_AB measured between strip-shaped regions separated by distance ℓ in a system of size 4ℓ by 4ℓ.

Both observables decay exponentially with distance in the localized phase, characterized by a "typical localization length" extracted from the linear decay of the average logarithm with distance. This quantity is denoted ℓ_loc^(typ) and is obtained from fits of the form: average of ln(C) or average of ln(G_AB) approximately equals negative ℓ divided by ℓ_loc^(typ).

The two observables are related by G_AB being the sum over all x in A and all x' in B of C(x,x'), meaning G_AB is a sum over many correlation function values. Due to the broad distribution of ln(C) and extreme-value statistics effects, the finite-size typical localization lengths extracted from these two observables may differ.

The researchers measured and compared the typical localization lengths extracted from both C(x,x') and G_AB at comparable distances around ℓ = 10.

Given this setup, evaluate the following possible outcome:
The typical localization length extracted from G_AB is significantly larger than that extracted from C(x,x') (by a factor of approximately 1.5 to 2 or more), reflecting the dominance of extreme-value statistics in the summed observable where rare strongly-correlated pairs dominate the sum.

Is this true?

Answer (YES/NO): YES